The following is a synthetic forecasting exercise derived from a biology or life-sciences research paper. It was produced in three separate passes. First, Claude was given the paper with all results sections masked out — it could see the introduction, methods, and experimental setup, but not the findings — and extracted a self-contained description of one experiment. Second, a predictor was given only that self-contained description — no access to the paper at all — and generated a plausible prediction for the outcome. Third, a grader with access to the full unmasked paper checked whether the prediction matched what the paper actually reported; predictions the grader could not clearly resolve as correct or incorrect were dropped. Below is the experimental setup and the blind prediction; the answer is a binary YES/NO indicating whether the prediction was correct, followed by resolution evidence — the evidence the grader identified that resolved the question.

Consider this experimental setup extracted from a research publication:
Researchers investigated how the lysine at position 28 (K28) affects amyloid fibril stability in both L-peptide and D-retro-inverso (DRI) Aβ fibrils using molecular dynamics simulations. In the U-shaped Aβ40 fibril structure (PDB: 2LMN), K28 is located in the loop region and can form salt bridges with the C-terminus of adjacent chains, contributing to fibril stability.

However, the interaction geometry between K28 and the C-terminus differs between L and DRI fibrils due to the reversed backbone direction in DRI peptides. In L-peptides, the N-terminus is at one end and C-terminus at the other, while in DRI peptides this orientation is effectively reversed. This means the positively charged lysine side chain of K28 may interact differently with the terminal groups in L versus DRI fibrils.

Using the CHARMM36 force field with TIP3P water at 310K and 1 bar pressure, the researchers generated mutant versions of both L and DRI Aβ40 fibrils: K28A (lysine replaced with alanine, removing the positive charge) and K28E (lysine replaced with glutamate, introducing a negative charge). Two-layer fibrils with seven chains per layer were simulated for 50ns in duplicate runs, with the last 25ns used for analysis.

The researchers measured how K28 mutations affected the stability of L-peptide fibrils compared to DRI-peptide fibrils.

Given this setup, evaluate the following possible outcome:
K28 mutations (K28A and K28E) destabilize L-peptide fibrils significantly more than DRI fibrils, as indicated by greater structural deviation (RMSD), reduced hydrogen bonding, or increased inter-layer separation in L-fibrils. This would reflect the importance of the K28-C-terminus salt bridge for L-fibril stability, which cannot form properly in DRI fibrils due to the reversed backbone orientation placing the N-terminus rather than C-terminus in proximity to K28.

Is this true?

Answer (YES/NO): YES